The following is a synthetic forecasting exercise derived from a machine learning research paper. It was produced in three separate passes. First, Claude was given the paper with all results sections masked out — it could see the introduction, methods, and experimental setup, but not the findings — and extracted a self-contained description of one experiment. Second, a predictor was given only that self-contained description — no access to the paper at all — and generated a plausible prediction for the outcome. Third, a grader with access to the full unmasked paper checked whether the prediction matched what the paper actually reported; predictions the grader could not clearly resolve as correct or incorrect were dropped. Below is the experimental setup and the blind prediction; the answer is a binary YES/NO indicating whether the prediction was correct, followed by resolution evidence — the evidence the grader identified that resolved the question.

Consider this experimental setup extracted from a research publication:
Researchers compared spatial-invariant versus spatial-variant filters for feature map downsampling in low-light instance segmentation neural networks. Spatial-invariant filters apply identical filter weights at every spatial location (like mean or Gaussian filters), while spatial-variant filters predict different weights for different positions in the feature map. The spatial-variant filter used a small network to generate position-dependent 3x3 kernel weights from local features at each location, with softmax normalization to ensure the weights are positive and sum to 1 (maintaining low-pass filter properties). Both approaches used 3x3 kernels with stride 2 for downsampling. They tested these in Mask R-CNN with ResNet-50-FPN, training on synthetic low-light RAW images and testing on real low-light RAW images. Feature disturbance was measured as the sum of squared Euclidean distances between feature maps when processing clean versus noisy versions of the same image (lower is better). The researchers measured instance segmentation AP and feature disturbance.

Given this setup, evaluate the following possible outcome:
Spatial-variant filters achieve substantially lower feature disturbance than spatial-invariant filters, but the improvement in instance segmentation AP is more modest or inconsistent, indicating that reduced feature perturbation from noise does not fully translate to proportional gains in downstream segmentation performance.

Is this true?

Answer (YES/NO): NO